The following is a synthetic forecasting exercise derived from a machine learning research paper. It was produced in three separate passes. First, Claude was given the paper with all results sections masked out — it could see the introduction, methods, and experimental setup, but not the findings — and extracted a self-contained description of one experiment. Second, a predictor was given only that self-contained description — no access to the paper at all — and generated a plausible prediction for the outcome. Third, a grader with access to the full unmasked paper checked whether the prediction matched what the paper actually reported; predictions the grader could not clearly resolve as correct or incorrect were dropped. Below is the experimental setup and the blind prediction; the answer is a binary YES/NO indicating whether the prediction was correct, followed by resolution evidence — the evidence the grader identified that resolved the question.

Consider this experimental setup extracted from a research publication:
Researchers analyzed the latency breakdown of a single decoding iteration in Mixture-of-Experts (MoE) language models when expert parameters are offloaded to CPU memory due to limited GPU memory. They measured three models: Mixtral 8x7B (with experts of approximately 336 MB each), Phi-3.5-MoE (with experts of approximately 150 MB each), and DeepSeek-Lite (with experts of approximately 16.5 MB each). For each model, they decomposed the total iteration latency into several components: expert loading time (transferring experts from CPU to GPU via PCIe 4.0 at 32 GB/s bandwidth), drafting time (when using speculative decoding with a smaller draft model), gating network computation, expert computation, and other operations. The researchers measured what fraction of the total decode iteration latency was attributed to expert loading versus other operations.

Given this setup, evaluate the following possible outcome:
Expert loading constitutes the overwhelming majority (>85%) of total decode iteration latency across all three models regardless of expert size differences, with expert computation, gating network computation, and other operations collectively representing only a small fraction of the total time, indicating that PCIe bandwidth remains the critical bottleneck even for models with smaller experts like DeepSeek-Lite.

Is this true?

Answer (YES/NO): NO